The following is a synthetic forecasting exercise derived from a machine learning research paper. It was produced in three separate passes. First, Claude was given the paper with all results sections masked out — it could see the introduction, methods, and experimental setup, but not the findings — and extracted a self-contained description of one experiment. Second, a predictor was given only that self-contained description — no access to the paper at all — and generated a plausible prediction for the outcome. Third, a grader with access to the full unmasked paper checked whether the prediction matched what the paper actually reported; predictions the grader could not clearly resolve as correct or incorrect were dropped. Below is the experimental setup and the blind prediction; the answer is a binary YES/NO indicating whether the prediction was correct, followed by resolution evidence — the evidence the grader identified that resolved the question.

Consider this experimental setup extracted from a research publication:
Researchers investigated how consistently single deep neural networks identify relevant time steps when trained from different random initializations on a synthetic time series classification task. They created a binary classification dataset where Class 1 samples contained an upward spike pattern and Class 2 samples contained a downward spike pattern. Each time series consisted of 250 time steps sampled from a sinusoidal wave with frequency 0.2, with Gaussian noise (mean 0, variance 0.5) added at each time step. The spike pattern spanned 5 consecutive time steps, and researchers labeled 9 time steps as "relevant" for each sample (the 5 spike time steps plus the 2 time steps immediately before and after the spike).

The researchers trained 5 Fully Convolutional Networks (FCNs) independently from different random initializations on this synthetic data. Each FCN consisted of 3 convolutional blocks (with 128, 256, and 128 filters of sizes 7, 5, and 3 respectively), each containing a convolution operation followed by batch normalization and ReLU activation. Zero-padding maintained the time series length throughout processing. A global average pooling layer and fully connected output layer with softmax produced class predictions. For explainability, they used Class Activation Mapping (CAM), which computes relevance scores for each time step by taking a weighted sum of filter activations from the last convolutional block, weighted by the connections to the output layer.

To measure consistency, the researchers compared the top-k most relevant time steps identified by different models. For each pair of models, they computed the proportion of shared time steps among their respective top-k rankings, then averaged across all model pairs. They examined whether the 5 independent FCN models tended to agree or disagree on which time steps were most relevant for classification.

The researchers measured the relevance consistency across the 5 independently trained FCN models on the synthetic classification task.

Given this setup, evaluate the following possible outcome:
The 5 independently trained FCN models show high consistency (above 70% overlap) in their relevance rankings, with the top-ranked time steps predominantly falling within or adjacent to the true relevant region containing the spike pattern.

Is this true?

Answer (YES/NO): YES